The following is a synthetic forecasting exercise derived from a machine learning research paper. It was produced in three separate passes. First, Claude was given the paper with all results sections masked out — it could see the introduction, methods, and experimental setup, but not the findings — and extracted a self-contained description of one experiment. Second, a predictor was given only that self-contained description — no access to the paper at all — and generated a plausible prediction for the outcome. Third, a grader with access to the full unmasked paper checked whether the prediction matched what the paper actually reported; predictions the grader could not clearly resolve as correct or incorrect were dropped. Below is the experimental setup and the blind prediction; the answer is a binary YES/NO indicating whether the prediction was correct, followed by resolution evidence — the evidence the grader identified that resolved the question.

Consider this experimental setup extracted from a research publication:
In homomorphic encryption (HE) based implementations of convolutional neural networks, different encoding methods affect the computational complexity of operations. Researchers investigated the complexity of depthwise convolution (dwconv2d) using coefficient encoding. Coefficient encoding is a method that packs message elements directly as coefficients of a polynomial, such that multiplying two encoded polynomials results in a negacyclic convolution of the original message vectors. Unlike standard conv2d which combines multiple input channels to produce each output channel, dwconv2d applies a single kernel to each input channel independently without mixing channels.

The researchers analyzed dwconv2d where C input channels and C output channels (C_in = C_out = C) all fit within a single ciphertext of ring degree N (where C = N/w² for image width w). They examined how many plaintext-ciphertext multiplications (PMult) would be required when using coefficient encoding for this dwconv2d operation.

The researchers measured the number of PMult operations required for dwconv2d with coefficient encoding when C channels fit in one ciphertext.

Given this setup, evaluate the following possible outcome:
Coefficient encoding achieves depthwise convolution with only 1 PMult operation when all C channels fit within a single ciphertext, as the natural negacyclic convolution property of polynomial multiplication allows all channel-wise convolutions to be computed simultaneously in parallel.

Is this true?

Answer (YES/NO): NO